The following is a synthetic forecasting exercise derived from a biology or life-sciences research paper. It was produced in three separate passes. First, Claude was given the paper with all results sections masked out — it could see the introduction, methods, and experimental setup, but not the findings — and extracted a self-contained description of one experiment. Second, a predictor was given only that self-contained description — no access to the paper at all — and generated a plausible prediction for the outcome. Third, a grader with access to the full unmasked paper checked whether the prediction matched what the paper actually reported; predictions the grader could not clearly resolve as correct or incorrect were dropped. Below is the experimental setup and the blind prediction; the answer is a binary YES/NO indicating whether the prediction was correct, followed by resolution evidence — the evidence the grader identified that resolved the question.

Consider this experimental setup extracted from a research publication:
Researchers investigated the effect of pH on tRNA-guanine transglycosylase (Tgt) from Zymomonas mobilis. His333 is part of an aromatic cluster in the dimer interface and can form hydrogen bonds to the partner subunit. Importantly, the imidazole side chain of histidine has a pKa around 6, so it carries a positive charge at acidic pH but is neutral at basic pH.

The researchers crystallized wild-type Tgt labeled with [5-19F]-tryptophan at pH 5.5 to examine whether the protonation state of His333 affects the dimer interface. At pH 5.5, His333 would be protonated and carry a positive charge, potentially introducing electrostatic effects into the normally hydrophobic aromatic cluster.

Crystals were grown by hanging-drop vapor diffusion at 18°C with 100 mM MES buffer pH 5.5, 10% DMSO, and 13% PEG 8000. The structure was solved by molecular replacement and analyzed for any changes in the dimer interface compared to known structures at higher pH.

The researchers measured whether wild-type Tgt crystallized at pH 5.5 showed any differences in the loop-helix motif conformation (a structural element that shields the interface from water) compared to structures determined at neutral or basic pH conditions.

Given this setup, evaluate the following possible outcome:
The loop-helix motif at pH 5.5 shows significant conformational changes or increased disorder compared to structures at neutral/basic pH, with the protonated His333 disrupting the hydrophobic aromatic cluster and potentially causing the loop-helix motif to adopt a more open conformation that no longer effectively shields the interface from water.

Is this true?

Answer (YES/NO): NO